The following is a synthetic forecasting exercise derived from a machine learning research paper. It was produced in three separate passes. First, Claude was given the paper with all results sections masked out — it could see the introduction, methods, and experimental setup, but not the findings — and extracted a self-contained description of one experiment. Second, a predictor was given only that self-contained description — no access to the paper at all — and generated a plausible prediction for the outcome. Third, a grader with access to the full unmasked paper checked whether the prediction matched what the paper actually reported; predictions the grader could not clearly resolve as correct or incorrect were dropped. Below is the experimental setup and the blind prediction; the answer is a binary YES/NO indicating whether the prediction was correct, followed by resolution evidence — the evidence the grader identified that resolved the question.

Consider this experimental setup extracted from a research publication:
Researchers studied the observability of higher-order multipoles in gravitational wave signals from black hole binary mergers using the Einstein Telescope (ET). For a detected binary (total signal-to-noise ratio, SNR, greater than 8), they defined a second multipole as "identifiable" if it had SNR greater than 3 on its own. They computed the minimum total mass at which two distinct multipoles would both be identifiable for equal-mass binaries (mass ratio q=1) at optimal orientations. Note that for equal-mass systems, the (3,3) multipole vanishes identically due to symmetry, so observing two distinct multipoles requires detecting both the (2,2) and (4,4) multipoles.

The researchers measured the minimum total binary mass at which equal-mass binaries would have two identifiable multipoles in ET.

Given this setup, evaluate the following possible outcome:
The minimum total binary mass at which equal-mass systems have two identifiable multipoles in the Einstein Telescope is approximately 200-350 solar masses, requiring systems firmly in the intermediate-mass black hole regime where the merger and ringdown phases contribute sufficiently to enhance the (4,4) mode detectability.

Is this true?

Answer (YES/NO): YES